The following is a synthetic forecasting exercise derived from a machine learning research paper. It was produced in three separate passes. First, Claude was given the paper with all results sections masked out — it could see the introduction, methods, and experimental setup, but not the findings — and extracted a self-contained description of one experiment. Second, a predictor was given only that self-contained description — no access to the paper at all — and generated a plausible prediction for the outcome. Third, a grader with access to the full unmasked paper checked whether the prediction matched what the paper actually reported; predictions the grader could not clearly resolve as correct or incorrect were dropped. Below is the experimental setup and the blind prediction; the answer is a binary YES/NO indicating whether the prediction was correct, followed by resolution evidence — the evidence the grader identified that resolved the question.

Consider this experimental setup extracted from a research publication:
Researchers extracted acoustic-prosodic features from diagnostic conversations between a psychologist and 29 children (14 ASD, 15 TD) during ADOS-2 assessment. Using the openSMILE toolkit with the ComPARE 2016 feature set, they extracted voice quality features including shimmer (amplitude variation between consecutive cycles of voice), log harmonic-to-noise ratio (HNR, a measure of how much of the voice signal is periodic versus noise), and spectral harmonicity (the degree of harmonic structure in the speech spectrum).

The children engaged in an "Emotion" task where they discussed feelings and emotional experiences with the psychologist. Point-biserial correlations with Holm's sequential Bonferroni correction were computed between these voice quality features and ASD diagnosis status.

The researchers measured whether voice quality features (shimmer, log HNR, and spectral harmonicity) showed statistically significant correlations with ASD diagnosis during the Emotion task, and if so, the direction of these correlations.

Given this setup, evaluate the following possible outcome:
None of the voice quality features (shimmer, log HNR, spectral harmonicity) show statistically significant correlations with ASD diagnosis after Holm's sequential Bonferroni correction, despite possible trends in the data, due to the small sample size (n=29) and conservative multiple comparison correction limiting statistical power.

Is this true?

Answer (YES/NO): NO